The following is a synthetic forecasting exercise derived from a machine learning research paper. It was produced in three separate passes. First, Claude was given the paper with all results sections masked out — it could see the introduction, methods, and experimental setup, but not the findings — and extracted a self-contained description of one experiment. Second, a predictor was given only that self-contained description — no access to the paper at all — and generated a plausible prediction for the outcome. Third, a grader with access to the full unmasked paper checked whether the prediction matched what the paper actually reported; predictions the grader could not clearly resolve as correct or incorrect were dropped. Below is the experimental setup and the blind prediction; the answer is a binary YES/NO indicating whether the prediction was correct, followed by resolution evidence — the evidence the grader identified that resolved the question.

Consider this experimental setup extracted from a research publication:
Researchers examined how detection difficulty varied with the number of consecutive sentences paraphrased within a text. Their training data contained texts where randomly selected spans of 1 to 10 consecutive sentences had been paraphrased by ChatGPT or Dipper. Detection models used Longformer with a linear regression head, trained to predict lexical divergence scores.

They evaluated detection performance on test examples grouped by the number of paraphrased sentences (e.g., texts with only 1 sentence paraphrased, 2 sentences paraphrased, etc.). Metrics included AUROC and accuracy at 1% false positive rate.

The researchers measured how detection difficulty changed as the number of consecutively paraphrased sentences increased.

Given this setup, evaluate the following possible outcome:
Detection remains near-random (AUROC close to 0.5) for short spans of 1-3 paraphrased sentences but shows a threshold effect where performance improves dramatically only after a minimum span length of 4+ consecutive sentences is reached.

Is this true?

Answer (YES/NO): NO